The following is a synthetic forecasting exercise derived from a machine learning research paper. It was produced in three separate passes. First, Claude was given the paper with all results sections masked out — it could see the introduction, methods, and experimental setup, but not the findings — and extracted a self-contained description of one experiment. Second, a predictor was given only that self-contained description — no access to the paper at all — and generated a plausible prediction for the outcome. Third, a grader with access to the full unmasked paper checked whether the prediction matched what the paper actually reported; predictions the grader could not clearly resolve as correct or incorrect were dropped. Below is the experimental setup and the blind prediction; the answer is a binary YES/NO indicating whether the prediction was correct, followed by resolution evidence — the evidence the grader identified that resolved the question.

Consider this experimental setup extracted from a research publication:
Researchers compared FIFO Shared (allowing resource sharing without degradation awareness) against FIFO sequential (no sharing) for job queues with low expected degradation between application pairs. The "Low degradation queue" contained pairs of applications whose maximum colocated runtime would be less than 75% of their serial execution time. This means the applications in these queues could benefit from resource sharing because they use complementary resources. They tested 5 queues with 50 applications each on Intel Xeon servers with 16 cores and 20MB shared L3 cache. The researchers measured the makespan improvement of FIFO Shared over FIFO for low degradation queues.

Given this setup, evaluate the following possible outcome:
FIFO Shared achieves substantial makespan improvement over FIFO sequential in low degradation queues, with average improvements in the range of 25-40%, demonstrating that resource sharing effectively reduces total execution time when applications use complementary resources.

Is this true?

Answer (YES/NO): YES